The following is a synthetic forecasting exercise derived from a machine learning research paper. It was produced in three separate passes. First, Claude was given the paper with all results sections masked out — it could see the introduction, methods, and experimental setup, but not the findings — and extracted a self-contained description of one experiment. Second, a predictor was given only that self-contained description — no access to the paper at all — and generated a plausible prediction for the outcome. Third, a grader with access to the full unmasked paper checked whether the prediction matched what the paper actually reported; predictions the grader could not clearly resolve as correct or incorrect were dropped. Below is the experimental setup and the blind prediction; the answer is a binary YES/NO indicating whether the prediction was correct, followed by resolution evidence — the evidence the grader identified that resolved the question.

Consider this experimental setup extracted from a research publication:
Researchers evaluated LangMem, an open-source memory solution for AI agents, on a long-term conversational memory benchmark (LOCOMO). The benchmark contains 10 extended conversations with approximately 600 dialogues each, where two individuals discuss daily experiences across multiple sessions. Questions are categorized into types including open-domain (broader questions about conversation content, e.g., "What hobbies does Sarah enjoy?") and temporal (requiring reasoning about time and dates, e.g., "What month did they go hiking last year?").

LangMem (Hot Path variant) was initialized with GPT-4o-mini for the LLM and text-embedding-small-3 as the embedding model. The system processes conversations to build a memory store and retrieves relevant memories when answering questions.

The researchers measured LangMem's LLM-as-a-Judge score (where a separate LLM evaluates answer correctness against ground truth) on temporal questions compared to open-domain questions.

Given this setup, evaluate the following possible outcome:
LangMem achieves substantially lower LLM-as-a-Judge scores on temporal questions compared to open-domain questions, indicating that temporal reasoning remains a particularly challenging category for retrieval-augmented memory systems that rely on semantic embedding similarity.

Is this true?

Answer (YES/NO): YES